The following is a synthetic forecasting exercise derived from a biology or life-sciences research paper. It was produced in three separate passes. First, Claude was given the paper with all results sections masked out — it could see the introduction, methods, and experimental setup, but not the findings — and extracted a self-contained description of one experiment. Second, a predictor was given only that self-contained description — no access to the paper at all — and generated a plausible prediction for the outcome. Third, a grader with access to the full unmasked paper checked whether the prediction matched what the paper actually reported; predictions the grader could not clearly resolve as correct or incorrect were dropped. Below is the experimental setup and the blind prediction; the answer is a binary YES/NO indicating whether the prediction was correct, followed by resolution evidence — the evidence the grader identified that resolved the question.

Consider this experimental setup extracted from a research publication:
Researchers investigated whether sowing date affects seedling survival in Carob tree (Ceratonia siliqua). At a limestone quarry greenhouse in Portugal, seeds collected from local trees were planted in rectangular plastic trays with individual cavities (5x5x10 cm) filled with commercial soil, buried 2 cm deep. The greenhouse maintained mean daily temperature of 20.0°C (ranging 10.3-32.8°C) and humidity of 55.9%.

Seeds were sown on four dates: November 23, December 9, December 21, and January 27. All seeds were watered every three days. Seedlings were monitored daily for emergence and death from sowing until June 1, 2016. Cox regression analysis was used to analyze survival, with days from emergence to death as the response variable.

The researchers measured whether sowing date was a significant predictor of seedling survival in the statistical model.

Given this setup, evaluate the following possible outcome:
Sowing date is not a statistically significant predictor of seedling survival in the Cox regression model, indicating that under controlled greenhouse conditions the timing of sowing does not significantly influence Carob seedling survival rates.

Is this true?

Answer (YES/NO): YES